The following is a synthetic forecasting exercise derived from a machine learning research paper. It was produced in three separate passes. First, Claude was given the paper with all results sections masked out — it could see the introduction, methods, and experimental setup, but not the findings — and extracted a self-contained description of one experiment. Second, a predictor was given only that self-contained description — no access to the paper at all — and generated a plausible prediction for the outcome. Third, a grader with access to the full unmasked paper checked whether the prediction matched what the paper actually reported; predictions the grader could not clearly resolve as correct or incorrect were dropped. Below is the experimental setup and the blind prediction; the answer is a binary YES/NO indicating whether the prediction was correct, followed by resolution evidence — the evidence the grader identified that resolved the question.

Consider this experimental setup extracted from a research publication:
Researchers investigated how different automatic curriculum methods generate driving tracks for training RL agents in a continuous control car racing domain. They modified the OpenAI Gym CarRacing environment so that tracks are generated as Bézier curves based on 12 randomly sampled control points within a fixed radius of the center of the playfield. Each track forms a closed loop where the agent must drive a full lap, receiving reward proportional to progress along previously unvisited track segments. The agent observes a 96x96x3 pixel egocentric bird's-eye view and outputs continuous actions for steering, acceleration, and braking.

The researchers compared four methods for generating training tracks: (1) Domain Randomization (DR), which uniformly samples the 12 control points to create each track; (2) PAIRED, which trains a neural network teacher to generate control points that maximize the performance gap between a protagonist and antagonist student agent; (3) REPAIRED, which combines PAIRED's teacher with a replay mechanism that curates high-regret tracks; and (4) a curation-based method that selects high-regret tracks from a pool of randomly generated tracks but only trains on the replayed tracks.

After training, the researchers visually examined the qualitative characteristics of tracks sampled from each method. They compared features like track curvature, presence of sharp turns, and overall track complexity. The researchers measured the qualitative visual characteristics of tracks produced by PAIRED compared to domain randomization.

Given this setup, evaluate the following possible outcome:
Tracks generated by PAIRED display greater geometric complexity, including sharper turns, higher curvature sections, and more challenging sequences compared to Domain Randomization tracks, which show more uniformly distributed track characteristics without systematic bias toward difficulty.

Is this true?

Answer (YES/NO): NO